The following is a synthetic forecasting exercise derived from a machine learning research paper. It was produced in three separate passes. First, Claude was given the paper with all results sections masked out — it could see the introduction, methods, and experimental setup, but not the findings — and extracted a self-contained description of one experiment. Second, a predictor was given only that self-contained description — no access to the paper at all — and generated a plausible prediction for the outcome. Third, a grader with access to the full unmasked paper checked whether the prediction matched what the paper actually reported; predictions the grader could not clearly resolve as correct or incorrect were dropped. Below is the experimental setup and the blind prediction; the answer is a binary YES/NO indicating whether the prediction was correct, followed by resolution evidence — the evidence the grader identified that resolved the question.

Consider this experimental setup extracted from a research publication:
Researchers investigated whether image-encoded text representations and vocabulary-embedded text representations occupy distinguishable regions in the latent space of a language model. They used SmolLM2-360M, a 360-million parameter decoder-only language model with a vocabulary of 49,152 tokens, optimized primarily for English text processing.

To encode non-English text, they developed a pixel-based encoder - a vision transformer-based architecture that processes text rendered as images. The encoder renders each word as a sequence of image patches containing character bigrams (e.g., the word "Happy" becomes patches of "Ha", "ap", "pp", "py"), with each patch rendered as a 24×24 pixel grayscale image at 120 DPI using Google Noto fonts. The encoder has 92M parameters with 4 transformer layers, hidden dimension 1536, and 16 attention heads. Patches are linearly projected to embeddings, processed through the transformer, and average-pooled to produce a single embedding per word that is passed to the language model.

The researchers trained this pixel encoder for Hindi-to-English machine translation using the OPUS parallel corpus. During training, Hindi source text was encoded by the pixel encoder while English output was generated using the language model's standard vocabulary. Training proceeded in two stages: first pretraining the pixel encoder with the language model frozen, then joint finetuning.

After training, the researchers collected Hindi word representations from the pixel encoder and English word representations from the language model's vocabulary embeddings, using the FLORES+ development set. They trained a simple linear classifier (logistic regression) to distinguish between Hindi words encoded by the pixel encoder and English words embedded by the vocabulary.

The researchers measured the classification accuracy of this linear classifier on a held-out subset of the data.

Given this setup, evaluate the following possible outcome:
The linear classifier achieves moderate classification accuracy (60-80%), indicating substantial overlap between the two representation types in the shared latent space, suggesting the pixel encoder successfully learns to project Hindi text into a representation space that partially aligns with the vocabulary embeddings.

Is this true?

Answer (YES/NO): NO